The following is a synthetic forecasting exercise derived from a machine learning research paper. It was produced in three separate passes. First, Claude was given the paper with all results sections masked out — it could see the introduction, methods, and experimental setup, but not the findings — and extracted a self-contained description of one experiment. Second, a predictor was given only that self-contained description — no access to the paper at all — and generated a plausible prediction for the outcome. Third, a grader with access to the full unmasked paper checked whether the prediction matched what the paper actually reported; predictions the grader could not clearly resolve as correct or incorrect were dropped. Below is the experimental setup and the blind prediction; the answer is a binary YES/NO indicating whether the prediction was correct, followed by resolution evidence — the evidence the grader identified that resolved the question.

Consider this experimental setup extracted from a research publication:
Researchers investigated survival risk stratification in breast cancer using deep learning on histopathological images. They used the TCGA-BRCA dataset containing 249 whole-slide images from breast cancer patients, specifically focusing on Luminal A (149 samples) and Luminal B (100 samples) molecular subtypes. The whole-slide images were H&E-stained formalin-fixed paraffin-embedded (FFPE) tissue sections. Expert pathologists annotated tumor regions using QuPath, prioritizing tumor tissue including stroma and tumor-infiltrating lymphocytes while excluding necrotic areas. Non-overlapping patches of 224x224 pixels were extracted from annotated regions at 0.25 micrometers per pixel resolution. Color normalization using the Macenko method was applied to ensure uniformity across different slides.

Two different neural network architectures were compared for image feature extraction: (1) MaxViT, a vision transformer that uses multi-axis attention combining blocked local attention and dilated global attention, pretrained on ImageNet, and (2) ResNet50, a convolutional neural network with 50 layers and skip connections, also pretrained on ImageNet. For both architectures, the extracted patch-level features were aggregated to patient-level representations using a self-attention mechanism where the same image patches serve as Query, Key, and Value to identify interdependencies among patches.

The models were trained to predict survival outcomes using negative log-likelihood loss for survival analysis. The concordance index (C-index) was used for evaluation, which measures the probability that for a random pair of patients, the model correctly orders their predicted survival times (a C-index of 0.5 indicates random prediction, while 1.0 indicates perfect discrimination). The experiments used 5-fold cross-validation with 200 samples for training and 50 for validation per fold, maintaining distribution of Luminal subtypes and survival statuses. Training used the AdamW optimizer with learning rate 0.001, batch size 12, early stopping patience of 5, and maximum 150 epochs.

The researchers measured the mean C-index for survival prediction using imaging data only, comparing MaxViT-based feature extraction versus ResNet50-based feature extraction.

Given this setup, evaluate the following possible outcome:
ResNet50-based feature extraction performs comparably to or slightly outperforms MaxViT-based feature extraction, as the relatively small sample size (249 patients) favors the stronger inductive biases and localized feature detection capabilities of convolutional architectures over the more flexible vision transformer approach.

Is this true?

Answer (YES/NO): YES